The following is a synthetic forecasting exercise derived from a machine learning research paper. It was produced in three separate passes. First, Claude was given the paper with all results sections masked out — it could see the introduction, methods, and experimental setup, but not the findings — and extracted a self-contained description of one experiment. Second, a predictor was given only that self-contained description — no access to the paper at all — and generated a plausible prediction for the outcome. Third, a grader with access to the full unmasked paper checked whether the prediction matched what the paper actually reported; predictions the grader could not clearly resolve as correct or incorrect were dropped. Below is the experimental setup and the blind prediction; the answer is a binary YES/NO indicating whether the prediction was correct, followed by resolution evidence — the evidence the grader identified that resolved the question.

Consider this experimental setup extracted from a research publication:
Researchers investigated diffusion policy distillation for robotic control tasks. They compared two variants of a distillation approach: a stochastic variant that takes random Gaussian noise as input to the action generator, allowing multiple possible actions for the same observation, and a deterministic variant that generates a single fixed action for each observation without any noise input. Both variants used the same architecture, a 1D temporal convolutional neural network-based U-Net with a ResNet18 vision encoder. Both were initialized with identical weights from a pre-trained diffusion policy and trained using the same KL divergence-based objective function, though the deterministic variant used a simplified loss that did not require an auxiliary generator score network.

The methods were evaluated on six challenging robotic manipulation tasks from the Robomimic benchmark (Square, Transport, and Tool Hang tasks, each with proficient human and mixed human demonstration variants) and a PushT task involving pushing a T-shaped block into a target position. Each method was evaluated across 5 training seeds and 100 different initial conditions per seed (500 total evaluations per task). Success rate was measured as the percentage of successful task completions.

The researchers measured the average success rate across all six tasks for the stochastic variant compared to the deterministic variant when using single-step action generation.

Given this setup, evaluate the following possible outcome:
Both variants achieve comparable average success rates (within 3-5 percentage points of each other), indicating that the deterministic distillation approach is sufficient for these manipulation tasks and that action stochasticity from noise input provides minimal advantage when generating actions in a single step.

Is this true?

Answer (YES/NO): NO